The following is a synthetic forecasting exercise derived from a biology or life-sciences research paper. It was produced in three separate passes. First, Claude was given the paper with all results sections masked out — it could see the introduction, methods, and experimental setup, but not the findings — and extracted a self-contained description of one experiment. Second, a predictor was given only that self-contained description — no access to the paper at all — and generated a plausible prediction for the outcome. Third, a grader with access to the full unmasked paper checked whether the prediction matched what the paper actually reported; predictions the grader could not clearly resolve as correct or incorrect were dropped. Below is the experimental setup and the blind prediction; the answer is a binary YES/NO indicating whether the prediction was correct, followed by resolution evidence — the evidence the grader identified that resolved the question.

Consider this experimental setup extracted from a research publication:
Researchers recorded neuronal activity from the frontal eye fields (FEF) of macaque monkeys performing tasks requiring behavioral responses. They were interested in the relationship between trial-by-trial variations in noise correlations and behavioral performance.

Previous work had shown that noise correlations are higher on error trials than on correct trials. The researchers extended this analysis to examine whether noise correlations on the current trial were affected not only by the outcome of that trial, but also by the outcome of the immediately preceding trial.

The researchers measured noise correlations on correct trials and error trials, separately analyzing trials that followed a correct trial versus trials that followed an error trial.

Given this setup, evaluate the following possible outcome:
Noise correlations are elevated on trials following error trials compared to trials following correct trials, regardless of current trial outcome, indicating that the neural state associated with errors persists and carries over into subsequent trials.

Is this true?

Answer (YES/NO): YES